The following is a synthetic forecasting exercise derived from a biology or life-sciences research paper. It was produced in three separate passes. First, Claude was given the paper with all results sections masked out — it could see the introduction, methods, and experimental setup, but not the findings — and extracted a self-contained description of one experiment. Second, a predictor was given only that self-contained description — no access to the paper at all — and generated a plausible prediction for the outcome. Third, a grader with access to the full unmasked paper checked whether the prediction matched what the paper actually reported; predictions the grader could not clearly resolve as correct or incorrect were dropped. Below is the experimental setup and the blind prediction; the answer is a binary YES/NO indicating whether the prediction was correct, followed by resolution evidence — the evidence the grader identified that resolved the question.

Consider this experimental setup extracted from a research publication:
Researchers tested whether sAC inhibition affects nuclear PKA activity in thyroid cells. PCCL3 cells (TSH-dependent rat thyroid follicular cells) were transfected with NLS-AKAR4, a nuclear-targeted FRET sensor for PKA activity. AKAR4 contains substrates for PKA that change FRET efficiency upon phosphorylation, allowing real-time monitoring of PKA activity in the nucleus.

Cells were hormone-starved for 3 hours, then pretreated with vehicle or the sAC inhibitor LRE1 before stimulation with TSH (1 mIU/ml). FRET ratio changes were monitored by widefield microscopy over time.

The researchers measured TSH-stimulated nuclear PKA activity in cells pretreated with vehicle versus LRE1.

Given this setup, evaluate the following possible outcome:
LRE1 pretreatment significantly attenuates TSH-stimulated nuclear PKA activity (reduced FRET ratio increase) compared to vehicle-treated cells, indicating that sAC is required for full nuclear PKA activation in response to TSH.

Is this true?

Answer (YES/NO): YES